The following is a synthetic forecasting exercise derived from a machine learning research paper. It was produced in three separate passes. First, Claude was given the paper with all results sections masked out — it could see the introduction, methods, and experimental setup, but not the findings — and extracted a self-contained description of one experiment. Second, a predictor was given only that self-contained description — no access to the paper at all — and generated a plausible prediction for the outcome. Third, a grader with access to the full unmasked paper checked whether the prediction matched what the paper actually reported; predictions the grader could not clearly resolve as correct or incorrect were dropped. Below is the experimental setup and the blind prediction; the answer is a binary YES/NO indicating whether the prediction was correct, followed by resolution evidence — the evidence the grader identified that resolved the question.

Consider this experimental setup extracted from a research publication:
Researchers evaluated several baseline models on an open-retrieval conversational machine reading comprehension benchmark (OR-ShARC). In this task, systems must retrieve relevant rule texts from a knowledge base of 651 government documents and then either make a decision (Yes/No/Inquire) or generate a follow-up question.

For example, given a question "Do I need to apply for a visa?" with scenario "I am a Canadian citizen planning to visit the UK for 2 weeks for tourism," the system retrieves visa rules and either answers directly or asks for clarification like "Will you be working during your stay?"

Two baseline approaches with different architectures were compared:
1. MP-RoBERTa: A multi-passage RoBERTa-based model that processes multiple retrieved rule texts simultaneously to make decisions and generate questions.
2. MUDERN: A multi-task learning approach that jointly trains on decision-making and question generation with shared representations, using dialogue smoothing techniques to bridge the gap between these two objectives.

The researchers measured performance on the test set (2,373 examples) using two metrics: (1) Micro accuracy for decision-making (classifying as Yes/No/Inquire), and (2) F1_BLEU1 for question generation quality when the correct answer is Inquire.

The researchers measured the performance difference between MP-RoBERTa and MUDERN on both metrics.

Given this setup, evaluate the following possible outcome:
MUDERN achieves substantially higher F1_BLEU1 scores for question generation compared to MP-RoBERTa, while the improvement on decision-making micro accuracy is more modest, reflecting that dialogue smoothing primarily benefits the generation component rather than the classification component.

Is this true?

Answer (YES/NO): YES